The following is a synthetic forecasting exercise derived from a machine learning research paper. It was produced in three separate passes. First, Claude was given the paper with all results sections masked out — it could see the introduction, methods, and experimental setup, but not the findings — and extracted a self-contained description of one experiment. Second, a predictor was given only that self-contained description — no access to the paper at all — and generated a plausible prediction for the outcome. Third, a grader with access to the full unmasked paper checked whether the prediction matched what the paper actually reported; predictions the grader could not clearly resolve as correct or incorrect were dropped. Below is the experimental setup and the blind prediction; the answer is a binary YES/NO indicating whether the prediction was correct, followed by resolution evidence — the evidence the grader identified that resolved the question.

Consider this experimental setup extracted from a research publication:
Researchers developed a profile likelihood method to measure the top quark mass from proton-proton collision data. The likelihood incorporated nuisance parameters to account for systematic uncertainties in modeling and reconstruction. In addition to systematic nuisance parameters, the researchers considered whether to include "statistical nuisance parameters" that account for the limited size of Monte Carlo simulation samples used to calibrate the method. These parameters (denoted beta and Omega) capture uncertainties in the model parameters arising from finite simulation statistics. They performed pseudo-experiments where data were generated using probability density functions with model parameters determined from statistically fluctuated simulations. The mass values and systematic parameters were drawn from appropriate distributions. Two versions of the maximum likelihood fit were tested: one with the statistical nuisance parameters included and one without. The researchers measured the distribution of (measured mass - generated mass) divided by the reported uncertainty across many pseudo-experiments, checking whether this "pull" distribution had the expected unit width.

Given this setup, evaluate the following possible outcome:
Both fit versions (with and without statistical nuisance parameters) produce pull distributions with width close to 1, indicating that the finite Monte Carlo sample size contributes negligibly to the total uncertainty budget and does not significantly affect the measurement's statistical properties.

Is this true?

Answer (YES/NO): NO